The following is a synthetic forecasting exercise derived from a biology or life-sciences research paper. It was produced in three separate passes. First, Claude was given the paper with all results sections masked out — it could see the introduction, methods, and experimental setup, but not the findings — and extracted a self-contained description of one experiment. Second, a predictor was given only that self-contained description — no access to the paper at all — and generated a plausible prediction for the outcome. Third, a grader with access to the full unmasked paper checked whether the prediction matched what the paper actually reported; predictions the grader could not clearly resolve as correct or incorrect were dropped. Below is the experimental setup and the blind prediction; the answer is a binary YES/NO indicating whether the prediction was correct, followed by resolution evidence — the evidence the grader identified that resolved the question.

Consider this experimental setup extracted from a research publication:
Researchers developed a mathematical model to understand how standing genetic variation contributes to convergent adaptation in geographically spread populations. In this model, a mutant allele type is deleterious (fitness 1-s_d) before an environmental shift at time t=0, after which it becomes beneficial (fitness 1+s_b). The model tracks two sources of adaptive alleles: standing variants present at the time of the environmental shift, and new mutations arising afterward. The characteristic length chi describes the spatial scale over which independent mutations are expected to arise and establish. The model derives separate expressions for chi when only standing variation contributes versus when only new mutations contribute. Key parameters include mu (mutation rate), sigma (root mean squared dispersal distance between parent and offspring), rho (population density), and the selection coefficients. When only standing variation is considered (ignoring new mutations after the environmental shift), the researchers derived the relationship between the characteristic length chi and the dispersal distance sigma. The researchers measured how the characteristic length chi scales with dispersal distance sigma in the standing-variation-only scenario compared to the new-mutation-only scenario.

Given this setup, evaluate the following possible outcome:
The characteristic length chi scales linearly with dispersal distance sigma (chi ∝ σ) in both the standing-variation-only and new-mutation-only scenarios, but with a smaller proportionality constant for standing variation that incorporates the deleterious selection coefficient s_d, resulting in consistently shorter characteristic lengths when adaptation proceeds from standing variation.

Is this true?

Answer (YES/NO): NO